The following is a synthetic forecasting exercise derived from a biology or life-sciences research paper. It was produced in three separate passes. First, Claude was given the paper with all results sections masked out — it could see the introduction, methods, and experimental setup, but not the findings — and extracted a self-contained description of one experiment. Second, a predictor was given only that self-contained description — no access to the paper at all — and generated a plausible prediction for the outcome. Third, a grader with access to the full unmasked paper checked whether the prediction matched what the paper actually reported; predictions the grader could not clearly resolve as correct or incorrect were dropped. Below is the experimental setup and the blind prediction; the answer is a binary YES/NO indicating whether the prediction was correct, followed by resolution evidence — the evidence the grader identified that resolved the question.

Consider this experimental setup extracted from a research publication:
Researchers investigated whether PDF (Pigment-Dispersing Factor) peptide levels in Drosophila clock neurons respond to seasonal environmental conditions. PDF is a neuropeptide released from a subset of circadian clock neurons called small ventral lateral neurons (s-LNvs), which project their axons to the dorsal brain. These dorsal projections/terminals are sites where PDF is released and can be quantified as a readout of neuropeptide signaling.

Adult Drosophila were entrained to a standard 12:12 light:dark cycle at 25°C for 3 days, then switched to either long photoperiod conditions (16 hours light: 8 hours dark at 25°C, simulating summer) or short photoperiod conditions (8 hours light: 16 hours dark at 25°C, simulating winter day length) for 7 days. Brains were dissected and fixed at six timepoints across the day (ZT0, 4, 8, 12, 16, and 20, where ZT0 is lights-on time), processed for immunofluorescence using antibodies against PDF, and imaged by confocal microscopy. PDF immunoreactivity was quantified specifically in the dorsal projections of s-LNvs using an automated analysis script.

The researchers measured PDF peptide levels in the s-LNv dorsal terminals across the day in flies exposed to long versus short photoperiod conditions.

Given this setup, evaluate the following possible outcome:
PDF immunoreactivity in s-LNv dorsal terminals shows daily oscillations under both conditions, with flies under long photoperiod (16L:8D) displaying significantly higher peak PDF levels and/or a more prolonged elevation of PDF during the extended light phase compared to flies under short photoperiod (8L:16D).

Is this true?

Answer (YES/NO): NO